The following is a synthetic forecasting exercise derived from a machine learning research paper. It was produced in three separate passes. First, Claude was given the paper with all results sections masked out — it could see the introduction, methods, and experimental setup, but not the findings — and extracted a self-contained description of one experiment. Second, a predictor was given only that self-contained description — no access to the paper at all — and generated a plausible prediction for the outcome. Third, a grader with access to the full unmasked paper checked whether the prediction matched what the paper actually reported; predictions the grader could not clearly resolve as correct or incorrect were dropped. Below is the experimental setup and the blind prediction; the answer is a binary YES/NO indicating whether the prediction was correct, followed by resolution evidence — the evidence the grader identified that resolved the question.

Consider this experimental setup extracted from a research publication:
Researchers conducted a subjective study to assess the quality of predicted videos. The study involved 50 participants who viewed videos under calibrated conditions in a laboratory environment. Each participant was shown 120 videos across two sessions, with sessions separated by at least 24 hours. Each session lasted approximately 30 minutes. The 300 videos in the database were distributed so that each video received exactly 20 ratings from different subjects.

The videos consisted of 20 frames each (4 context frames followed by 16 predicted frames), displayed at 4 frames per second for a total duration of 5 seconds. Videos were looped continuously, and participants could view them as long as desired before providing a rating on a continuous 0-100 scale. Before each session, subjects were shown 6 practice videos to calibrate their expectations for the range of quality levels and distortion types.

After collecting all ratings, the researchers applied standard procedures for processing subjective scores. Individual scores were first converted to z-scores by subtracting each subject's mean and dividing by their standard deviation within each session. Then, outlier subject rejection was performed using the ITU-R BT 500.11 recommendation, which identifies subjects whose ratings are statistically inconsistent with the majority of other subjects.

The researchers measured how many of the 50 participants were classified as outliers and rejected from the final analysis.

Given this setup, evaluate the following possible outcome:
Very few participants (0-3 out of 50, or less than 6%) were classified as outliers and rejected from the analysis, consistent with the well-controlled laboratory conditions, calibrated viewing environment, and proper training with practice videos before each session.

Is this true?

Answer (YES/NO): NO